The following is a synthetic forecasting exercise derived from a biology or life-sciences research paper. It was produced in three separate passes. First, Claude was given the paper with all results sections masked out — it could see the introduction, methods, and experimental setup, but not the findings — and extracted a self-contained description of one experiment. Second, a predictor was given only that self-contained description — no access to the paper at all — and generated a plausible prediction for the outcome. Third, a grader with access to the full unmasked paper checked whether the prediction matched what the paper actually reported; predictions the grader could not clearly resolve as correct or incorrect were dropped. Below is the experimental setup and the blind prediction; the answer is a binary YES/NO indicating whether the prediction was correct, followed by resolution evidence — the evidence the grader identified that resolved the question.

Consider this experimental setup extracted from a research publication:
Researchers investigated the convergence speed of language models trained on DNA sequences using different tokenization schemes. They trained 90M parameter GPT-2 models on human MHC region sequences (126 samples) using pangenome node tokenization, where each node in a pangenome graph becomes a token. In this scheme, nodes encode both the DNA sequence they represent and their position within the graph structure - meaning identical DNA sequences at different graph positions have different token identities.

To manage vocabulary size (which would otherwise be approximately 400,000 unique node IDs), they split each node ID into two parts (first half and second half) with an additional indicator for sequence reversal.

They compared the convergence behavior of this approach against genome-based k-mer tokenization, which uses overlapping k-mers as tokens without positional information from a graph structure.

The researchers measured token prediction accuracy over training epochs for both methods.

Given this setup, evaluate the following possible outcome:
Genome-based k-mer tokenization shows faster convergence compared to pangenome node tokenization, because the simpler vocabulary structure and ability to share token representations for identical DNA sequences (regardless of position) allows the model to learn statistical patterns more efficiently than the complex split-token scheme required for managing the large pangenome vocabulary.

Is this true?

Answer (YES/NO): NO